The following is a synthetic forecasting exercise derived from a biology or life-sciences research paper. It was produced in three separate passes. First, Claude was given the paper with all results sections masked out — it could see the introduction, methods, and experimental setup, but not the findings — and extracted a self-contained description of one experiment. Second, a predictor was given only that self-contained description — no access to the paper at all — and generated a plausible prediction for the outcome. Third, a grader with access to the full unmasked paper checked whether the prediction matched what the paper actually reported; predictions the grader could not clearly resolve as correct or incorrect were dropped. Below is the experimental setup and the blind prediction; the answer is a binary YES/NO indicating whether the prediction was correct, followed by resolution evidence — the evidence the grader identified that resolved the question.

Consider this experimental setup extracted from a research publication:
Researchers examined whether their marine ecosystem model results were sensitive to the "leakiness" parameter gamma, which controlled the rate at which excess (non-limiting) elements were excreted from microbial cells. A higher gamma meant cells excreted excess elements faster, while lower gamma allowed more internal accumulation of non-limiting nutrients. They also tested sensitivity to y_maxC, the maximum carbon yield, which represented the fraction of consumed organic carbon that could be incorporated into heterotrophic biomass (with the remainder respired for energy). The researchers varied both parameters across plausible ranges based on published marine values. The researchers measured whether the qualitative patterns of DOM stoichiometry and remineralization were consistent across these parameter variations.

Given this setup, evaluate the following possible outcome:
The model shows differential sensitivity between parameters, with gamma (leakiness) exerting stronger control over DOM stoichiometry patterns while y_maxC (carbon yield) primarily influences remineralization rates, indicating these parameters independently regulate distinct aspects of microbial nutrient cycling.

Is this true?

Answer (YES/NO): NO